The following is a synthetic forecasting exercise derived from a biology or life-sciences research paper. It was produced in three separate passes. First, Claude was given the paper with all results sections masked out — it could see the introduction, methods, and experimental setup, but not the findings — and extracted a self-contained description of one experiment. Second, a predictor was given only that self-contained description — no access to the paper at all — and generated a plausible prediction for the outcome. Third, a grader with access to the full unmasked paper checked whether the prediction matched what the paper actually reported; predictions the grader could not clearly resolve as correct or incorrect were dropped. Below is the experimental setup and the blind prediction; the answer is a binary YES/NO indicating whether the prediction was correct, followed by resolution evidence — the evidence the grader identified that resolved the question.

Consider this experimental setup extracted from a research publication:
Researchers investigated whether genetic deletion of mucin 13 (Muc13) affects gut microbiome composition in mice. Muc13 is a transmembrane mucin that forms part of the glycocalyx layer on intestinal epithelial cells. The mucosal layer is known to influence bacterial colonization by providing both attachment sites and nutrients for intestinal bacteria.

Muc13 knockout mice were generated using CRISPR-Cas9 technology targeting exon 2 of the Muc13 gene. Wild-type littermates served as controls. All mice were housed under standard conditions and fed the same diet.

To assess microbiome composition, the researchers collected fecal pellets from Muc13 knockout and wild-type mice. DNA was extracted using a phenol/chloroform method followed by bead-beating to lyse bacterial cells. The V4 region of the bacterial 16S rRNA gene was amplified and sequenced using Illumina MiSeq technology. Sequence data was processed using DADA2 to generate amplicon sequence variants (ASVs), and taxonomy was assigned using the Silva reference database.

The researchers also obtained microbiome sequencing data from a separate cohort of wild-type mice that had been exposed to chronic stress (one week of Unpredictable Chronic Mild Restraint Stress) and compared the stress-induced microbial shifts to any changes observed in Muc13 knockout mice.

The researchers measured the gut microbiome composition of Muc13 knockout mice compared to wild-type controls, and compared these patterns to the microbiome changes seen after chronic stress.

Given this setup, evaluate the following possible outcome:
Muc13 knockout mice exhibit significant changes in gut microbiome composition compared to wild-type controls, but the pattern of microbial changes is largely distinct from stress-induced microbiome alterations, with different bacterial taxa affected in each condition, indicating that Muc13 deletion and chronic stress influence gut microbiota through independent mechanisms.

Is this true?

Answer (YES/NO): NO